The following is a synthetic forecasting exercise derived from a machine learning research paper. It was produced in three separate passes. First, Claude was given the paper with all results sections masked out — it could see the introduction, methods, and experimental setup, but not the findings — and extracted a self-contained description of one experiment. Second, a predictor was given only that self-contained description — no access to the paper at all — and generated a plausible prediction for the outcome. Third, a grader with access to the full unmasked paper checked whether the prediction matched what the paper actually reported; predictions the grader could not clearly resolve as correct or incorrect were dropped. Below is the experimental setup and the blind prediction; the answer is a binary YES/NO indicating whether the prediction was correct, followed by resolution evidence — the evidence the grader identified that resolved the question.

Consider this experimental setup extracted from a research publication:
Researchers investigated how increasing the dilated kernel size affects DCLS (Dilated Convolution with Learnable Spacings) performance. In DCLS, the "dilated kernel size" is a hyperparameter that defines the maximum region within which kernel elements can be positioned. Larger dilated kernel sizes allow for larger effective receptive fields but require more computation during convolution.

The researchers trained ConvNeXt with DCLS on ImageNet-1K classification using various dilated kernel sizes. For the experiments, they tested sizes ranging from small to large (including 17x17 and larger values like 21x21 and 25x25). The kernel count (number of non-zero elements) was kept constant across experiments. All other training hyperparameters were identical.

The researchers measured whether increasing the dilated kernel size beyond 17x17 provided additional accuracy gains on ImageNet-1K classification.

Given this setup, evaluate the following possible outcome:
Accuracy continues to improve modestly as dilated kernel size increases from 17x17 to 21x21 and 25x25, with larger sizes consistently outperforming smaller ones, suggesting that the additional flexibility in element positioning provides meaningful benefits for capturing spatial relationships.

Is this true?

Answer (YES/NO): NO